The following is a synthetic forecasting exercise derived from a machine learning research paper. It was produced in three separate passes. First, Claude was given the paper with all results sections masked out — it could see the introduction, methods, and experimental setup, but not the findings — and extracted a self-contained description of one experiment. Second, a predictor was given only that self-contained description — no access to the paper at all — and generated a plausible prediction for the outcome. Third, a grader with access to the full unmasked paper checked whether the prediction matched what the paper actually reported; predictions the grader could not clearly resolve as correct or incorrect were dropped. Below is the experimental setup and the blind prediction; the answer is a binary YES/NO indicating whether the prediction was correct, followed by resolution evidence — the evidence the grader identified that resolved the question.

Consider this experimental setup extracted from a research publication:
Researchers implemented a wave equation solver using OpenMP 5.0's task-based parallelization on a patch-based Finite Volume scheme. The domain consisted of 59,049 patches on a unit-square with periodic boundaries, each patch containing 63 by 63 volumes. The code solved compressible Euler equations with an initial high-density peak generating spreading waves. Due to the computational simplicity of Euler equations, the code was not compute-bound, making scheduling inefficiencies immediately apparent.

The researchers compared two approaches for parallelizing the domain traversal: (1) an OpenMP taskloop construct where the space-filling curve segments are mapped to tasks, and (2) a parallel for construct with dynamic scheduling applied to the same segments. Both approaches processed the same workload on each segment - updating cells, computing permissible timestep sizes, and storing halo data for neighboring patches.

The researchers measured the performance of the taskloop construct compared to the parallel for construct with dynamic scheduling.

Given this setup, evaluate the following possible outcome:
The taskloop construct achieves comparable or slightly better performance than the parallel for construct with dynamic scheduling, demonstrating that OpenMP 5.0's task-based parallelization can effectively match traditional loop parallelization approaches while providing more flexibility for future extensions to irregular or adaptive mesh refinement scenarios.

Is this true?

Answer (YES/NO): YES